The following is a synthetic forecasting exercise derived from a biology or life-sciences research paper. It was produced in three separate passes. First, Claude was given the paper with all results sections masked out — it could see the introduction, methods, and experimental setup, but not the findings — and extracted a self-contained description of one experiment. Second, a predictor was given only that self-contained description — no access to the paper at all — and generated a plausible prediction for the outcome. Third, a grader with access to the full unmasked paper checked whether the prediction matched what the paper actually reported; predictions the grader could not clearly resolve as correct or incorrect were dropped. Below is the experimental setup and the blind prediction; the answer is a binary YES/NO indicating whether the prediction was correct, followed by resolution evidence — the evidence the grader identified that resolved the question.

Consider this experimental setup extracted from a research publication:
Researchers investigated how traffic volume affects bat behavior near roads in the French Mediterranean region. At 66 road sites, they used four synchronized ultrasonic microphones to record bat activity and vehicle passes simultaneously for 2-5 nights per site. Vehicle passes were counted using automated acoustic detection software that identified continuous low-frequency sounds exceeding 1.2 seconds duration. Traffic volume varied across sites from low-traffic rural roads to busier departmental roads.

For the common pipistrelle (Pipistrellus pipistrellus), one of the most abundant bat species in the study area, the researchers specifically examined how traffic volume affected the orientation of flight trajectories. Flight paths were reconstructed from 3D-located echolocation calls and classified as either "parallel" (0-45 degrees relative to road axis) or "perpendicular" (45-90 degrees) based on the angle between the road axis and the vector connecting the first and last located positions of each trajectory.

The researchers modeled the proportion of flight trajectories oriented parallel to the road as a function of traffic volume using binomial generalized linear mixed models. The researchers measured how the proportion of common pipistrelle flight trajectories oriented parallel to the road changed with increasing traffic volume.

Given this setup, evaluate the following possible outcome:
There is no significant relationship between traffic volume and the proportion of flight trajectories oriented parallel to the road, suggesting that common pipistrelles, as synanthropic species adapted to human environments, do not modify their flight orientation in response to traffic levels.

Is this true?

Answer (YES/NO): NO